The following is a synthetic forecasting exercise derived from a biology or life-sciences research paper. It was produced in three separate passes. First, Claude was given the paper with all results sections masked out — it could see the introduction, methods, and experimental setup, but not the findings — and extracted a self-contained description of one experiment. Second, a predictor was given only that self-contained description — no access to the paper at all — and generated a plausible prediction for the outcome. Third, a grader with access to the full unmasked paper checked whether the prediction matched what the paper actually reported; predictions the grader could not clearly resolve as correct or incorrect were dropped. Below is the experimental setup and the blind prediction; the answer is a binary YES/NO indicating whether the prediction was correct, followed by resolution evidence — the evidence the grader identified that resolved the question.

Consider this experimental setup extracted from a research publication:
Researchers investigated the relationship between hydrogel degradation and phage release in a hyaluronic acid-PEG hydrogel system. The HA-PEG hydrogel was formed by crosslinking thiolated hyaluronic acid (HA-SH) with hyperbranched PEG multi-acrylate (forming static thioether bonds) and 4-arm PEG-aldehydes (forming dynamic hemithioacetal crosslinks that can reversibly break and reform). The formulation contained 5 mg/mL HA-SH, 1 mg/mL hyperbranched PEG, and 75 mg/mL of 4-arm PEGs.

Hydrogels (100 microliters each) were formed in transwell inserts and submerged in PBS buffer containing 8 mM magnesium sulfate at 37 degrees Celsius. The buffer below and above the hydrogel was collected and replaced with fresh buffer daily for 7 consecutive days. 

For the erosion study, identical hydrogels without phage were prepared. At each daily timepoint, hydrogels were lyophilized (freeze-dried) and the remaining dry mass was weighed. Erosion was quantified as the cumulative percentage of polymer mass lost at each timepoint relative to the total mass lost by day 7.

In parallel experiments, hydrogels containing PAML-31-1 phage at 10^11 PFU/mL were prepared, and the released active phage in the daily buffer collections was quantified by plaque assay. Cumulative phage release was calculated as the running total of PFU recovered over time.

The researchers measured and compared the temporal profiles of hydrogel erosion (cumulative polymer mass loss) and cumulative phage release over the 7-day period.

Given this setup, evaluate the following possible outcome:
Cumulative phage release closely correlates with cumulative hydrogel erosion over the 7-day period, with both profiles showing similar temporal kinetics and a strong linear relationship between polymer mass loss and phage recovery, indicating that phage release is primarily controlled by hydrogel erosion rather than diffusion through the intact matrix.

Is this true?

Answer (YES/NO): YES